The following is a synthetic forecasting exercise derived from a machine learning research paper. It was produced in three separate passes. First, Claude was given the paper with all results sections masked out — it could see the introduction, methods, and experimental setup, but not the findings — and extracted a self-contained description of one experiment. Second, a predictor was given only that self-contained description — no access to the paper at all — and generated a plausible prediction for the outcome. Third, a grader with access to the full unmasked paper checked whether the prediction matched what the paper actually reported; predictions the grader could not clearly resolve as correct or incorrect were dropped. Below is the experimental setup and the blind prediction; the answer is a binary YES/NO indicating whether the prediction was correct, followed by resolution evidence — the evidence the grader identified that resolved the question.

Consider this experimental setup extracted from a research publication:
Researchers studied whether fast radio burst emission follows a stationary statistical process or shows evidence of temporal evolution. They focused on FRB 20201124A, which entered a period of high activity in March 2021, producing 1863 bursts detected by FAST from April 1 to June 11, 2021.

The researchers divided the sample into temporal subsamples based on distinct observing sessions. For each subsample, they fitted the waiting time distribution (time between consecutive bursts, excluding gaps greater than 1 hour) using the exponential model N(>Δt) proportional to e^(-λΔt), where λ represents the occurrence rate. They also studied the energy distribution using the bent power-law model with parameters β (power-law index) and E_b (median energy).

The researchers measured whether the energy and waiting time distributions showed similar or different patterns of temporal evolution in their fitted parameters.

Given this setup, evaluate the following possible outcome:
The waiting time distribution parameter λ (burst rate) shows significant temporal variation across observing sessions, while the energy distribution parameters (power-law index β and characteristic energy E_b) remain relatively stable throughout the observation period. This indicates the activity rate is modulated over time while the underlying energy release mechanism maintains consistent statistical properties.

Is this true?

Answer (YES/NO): NO